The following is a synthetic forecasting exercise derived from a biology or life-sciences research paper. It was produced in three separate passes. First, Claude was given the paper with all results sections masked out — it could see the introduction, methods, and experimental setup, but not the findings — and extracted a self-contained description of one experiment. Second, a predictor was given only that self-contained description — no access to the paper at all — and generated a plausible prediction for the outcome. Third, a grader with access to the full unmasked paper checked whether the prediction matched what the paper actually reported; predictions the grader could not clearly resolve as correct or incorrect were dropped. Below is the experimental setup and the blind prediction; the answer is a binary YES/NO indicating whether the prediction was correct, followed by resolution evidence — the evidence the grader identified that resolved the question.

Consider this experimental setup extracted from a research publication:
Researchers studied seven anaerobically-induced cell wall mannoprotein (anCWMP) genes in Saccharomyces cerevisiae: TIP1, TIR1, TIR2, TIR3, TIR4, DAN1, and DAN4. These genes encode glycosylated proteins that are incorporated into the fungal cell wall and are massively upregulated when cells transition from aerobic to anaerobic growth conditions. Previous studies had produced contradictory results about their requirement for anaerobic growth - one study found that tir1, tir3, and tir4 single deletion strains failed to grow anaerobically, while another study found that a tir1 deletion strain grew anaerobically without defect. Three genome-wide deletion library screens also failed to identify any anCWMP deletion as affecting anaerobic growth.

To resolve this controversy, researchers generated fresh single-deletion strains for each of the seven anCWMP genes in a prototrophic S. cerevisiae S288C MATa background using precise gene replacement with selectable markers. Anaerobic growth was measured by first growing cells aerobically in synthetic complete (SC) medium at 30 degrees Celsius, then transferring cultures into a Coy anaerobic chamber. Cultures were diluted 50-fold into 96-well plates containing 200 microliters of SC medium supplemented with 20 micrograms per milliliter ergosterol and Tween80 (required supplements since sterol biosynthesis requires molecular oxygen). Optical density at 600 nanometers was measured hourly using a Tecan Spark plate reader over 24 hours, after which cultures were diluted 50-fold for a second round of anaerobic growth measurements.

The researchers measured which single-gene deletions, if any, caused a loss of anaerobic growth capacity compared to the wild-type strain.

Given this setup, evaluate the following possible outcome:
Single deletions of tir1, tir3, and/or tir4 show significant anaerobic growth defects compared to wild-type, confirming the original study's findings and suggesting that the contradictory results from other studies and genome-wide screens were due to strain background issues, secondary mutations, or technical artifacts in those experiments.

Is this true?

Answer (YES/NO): NO